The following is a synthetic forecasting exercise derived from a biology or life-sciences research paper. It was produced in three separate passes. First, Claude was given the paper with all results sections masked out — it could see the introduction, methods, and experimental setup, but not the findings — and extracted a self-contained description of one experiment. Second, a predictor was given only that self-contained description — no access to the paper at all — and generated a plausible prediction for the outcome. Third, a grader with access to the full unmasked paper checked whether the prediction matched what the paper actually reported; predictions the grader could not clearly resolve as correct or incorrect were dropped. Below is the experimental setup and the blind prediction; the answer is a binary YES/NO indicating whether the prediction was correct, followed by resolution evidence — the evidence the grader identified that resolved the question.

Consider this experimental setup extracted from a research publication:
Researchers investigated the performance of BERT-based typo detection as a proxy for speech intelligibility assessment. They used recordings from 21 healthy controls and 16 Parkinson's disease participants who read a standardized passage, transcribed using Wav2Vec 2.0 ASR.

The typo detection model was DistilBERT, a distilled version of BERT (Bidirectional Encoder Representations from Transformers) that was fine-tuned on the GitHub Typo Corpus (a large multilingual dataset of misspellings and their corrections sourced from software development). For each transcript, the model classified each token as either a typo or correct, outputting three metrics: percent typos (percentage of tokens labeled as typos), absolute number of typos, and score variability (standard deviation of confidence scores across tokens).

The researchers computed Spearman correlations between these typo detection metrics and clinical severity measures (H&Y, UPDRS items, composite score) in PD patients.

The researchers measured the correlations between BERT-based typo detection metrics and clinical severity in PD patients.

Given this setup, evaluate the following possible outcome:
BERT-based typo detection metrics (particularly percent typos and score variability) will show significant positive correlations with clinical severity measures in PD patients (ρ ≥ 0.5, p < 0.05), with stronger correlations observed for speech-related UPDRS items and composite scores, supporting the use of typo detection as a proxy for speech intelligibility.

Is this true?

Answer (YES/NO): NO